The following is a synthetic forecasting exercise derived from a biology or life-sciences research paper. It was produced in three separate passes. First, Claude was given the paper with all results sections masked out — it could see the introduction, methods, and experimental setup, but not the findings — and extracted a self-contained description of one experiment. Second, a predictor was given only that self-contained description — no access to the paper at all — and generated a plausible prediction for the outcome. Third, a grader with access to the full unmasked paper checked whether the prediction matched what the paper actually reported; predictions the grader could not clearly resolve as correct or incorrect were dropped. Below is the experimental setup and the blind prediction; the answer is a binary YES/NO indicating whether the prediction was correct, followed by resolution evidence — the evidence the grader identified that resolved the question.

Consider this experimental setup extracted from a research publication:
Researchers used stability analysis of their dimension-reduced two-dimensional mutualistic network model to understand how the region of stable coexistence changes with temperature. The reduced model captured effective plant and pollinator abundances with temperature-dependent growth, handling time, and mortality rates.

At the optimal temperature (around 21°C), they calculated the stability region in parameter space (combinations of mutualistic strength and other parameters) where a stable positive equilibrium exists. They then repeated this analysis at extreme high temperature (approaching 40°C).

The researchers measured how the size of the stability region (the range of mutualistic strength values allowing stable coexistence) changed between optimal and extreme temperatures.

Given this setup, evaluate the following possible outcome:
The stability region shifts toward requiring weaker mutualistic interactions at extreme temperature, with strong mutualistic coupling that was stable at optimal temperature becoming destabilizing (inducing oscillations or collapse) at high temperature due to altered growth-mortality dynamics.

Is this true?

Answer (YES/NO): NO